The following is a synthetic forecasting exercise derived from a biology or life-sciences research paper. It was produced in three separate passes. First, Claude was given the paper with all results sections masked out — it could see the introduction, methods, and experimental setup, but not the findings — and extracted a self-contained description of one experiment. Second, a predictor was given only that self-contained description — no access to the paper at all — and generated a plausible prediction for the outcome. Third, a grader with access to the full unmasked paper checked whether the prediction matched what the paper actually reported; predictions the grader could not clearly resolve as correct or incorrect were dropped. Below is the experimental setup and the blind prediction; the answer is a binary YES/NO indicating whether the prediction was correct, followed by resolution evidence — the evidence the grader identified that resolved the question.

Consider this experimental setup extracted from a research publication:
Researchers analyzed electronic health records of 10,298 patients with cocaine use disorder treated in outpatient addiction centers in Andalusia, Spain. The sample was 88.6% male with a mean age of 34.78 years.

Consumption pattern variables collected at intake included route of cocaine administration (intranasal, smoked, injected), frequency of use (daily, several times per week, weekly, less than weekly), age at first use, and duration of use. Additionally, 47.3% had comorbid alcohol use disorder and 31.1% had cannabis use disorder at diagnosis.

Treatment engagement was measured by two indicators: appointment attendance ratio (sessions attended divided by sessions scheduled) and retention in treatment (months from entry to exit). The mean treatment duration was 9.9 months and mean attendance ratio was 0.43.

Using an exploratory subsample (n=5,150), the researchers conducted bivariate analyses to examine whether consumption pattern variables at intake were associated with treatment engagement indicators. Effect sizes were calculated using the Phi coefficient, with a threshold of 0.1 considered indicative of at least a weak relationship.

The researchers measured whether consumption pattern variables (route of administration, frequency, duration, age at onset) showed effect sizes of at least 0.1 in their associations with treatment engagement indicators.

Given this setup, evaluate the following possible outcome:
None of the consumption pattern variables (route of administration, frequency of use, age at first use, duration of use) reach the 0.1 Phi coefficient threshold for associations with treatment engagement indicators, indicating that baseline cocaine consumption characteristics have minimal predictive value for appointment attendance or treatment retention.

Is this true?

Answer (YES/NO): YES